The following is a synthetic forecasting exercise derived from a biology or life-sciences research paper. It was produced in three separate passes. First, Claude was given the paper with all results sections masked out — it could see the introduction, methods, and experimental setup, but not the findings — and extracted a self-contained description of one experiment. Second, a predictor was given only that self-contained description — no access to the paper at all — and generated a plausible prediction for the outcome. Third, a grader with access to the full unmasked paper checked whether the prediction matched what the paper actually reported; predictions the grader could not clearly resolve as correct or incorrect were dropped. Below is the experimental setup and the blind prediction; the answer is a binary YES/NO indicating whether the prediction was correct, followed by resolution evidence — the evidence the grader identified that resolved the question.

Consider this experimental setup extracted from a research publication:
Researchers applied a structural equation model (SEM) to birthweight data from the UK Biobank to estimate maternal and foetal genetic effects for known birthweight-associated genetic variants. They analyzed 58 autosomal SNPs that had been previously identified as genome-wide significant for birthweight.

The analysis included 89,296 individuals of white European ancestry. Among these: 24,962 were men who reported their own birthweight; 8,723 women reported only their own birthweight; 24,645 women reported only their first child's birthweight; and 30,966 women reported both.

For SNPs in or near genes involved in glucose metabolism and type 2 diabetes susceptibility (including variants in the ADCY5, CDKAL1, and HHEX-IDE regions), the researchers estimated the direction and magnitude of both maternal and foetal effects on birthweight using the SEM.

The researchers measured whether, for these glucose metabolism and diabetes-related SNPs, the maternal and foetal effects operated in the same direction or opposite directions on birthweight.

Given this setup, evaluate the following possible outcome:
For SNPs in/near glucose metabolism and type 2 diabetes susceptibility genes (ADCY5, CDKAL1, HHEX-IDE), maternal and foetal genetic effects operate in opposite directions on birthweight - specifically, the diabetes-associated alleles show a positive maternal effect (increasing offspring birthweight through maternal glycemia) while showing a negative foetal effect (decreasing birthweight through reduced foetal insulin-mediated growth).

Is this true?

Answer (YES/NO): YES